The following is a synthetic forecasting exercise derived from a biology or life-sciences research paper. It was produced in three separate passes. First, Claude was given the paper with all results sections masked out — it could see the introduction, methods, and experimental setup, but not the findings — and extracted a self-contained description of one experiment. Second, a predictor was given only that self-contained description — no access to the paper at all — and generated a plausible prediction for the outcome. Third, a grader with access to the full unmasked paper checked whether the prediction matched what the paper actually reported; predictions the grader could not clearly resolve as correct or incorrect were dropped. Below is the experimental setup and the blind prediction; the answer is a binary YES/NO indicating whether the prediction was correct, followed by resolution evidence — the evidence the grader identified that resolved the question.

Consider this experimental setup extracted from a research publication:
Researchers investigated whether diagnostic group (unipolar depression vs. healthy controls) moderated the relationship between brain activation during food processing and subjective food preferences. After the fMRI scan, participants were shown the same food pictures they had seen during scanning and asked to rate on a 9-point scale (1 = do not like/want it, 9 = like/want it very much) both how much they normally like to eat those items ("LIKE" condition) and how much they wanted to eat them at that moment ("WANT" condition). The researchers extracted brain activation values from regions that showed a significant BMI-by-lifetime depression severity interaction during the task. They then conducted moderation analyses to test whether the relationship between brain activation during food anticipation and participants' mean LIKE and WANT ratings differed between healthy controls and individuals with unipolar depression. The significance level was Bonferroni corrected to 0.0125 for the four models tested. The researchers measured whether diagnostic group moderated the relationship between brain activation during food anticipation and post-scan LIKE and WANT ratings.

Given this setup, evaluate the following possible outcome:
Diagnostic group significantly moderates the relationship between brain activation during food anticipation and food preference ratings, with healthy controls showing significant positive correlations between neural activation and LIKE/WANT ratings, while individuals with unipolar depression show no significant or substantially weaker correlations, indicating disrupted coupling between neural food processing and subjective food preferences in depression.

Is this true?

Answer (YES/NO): NO